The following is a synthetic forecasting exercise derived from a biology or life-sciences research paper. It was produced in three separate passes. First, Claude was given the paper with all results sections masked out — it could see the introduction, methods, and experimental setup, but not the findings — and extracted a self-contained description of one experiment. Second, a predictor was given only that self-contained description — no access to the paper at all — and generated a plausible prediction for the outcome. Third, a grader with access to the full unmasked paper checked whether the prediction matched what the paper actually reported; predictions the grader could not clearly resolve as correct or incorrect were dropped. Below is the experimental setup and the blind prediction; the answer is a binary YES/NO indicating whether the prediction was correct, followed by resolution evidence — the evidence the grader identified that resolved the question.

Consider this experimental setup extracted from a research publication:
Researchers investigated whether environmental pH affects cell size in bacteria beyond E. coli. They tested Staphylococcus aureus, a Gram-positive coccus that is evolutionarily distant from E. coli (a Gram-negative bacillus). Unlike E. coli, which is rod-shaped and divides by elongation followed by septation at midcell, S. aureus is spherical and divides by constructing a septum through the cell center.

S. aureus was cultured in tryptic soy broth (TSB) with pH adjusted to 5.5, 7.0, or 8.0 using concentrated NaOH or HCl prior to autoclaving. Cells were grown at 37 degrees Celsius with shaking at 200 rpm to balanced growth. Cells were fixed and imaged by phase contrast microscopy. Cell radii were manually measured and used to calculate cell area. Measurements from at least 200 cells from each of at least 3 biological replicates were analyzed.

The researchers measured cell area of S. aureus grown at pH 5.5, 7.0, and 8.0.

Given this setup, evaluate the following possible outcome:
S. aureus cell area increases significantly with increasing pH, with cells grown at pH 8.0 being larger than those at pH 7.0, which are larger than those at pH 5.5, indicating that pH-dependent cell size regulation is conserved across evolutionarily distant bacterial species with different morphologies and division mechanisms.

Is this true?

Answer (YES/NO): YES